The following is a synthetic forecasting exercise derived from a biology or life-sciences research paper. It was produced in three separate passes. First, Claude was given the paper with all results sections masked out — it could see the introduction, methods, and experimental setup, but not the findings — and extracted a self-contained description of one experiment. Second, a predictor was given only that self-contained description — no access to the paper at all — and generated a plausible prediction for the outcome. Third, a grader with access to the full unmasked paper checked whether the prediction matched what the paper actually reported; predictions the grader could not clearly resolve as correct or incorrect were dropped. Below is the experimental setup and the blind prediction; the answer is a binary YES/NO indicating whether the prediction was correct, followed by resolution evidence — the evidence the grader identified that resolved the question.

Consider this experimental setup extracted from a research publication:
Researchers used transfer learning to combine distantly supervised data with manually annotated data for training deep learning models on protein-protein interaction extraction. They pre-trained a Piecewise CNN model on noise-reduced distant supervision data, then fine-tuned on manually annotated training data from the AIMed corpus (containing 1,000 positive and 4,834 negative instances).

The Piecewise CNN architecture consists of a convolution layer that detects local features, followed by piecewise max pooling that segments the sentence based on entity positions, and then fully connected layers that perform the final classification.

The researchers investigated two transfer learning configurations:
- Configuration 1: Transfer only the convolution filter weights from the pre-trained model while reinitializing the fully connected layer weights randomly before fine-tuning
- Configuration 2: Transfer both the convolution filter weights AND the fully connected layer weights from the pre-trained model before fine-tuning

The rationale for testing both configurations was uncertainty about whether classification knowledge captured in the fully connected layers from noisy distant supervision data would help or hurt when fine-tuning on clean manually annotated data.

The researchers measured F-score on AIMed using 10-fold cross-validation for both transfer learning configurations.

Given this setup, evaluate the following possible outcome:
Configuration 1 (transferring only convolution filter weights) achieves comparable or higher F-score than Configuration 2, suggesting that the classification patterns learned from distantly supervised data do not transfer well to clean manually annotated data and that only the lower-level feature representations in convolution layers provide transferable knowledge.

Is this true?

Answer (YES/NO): NO